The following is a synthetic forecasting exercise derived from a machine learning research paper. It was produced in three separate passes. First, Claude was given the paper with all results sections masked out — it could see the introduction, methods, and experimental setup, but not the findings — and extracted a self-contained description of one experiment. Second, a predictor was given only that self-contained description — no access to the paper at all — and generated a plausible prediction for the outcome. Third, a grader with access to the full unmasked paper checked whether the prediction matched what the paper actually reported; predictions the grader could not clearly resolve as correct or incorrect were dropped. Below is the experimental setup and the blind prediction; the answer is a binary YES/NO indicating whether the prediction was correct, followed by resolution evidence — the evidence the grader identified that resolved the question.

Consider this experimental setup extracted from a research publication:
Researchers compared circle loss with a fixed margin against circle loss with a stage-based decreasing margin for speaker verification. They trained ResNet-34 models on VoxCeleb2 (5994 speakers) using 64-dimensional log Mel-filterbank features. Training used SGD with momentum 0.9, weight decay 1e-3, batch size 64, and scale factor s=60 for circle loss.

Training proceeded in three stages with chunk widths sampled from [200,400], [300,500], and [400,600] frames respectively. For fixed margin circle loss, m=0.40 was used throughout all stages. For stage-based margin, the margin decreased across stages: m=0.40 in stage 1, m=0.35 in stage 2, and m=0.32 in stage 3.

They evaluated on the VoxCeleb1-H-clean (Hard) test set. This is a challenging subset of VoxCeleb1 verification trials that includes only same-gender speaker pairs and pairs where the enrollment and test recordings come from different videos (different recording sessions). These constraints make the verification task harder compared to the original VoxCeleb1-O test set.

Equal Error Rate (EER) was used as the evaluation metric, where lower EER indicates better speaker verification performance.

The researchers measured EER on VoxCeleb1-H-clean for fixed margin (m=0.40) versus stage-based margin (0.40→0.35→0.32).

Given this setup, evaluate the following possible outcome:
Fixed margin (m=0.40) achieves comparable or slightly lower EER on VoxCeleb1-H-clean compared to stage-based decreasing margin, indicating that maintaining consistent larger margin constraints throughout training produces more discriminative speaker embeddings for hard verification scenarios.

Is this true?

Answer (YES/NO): NO